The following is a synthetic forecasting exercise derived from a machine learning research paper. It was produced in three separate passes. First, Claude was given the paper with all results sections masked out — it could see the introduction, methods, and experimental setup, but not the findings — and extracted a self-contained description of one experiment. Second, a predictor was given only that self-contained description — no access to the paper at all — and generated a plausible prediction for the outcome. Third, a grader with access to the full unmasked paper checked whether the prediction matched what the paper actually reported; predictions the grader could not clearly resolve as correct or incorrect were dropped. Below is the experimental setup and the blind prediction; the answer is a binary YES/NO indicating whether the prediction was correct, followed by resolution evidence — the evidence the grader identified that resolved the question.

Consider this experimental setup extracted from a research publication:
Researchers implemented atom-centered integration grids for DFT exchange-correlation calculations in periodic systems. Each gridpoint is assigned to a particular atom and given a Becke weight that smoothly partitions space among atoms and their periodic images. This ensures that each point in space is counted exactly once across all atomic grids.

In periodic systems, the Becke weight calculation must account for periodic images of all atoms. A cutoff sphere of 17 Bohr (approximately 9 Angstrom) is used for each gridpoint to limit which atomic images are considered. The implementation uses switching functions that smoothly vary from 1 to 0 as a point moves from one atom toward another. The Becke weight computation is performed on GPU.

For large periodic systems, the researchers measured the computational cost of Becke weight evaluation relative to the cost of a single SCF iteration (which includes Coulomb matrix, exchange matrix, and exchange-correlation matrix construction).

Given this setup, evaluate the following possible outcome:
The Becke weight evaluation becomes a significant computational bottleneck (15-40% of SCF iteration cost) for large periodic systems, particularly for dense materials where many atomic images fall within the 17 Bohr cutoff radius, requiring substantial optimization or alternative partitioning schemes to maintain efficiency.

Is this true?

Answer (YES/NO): NO